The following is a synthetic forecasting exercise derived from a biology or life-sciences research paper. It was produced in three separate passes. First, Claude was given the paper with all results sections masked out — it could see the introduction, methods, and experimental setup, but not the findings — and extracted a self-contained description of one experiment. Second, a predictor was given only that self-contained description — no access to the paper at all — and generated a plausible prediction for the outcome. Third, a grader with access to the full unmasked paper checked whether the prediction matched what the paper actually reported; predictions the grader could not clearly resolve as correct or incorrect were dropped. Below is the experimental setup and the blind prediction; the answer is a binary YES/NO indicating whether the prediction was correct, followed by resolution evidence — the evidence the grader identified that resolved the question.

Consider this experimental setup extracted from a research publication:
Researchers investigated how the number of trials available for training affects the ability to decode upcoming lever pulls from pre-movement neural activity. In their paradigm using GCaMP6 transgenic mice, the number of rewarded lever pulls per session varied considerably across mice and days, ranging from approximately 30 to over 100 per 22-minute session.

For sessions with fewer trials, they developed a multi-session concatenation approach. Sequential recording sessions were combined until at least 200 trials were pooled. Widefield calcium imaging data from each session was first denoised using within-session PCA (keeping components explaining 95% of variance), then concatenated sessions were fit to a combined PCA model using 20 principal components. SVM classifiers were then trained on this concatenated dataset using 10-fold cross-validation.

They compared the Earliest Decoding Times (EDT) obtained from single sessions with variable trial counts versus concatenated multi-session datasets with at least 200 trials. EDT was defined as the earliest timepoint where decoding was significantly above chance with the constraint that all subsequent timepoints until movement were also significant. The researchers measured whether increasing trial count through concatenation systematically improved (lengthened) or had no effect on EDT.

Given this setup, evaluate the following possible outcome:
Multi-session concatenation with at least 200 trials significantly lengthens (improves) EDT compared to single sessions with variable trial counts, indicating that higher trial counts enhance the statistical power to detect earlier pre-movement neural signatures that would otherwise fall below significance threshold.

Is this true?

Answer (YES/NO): YES